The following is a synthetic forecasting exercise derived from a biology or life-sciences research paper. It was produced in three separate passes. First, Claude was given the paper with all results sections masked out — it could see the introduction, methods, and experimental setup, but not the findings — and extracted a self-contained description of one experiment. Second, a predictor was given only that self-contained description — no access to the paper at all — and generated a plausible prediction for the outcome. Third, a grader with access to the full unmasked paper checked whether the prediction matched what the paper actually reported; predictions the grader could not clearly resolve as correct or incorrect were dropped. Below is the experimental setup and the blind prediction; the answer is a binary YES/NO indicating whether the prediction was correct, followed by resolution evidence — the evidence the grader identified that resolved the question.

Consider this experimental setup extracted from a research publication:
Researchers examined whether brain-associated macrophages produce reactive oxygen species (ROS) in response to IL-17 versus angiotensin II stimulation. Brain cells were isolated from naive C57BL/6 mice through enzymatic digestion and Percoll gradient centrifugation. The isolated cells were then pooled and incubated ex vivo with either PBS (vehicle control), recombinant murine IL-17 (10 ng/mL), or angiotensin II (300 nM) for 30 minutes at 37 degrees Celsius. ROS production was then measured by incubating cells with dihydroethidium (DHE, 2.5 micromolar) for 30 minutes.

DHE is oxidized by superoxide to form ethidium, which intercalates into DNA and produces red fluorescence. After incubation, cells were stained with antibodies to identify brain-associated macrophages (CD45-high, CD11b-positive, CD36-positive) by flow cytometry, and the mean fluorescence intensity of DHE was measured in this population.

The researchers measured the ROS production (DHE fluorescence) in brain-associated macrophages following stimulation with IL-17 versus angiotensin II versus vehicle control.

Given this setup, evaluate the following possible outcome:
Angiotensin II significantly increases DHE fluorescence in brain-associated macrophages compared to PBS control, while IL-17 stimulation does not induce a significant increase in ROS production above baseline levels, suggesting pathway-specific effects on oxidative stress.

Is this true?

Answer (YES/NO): NO